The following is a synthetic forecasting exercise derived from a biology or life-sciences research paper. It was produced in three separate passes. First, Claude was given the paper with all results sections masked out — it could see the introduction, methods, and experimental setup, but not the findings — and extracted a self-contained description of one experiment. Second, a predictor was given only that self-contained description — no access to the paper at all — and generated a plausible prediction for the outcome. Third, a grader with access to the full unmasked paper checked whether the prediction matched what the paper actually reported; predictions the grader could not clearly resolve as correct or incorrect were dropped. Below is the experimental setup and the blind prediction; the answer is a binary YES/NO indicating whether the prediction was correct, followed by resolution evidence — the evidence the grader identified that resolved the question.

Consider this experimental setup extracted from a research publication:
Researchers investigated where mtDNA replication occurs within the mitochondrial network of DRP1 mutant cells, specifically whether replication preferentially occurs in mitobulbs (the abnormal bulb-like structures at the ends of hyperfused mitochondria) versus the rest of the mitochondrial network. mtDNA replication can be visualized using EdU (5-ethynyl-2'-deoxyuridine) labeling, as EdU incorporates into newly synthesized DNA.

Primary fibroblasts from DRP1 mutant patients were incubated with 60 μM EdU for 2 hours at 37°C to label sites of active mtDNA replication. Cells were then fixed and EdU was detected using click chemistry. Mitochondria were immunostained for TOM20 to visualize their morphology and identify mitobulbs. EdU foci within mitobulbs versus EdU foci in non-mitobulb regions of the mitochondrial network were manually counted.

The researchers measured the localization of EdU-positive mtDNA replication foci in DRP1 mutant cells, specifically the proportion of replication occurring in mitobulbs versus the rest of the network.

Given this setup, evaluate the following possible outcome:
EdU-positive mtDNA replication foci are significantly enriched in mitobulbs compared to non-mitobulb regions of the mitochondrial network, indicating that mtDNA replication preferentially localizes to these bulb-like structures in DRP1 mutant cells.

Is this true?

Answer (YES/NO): YES